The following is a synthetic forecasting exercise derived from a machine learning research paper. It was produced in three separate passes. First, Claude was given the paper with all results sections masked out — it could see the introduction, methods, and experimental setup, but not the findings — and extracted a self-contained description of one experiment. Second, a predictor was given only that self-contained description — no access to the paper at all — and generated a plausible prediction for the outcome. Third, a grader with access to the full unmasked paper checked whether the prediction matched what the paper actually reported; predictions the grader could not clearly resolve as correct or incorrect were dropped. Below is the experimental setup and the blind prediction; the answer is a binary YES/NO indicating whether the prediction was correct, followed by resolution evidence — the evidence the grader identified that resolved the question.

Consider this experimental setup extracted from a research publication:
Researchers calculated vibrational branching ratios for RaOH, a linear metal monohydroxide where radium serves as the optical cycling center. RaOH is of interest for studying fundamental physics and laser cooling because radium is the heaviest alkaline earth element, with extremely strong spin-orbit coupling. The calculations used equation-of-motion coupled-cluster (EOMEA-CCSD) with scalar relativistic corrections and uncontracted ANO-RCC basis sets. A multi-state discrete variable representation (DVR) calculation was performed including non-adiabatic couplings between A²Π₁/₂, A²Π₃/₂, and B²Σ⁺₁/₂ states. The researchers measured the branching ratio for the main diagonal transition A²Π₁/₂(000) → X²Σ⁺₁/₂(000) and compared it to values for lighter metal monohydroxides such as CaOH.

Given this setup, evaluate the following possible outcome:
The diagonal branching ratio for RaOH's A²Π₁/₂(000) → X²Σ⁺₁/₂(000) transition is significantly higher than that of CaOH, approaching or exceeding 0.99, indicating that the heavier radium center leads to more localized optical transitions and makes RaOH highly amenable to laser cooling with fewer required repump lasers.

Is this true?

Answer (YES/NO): YES